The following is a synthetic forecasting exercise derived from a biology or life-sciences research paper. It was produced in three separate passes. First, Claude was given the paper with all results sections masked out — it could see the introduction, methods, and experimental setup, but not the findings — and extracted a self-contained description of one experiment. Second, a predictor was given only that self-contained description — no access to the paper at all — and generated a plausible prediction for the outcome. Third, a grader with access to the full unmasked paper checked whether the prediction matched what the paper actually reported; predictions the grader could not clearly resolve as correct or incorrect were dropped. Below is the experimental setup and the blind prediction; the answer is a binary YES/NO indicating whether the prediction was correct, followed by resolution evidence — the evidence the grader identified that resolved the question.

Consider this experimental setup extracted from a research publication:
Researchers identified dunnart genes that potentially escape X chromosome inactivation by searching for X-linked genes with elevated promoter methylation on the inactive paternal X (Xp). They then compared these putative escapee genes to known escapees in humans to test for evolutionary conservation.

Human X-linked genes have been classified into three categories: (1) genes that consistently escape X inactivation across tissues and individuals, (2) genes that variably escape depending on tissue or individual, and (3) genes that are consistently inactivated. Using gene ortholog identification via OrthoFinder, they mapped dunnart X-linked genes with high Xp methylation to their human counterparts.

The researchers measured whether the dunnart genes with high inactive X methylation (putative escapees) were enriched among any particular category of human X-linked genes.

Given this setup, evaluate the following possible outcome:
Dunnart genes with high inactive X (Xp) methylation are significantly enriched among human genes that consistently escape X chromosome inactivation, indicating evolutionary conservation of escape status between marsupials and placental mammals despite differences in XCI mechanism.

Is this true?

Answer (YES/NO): NO